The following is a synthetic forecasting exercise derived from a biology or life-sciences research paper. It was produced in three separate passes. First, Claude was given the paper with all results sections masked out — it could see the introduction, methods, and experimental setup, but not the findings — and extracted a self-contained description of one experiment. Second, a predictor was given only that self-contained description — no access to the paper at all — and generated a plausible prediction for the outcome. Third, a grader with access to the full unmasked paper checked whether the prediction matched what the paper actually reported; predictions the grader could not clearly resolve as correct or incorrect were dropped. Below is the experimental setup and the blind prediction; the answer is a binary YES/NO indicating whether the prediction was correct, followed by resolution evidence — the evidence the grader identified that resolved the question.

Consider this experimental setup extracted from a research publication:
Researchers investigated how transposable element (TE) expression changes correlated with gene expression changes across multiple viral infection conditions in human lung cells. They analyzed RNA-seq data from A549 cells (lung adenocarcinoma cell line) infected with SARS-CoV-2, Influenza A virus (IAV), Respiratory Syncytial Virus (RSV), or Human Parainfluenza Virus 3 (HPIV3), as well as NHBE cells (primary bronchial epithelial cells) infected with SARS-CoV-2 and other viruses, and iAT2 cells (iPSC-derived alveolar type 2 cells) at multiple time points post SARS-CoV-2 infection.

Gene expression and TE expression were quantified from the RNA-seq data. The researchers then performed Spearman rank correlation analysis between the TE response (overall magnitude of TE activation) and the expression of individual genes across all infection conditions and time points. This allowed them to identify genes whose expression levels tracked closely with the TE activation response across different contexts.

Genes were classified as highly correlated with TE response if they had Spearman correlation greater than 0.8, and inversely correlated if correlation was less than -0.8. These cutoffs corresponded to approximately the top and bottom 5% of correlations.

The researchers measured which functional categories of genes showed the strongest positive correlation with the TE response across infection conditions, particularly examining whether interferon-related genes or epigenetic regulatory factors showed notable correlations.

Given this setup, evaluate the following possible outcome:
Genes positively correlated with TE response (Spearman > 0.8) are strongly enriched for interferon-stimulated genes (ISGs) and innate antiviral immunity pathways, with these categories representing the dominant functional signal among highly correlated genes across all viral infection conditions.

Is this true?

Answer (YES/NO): NO